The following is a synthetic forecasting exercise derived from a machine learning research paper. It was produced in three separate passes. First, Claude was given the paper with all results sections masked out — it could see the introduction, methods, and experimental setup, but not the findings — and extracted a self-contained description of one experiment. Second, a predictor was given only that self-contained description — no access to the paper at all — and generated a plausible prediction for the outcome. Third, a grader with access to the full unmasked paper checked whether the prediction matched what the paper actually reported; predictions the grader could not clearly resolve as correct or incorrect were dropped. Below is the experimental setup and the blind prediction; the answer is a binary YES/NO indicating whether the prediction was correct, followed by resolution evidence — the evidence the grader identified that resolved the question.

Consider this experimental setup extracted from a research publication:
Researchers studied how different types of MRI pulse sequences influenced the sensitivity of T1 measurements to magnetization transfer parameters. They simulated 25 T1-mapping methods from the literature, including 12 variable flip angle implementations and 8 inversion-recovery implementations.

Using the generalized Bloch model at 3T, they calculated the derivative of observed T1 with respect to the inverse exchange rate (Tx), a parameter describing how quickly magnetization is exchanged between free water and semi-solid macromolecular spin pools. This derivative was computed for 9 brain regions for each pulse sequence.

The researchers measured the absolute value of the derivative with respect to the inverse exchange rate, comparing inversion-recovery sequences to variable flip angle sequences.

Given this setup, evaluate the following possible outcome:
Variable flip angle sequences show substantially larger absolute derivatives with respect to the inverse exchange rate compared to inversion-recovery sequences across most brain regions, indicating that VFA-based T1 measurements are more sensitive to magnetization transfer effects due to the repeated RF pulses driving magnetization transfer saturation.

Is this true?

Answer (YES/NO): YES